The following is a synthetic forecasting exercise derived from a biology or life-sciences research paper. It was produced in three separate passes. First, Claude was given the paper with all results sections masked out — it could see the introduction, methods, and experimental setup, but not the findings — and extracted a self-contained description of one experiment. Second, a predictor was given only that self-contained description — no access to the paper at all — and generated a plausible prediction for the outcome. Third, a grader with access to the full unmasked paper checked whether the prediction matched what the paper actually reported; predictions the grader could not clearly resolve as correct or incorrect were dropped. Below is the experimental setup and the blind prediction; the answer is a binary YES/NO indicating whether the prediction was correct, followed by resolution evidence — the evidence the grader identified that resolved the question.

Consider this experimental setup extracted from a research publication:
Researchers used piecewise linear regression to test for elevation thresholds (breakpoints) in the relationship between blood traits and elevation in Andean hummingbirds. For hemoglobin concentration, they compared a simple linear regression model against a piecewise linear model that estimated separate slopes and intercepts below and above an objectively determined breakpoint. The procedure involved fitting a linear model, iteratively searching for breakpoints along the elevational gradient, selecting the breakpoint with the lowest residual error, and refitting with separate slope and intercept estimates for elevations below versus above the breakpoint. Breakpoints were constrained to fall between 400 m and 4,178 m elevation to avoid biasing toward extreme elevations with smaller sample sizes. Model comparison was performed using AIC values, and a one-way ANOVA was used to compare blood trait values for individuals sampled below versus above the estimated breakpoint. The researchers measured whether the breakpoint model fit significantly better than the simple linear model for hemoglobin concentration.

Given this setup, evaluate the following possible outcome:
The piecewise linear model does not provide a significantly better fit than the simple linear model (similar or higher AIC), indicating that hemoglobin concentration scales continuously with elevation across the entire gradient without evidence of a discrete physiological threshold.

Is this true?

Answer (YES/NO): NO